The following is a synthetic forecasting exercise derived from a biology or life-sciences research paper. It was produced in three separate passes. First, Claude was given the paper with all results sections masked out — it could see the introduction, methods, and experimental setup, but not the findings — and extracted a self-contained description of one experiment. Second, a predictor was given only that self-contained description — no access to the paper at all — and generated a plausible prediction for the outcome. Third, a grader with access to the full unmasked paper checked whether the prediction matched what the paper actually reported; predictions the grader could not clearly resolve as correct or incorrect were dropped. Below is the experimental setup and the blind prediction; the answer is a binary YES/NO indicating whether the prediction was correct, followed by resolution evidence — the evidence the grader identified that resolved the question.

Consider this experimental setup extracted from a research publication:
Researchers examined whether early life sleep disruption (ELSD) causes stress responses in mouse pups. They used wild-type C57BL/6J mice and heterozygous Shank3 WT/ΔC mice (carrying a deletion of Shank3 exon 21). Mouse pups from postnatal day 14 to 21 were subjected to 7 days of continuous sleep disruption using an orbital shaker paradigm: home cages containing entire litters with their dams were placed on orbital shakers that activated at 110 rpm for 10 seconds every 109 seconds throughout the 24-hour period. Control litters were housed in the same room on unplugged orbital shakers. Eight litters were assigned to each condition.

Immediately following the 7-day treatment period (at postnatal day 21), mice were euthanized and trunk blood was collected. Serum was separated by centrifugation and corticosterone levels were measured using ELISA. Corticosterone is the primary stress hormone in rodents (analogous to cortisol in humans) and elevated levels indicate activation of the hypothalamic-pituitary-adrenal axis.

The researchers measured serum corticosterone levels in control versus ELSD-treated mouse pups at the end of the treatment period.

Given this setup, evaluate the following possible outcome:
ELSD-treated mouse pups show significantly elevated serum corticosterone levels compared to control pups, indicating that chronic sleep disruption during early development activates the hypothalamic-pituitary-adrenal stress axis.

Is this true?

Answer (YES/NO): NO